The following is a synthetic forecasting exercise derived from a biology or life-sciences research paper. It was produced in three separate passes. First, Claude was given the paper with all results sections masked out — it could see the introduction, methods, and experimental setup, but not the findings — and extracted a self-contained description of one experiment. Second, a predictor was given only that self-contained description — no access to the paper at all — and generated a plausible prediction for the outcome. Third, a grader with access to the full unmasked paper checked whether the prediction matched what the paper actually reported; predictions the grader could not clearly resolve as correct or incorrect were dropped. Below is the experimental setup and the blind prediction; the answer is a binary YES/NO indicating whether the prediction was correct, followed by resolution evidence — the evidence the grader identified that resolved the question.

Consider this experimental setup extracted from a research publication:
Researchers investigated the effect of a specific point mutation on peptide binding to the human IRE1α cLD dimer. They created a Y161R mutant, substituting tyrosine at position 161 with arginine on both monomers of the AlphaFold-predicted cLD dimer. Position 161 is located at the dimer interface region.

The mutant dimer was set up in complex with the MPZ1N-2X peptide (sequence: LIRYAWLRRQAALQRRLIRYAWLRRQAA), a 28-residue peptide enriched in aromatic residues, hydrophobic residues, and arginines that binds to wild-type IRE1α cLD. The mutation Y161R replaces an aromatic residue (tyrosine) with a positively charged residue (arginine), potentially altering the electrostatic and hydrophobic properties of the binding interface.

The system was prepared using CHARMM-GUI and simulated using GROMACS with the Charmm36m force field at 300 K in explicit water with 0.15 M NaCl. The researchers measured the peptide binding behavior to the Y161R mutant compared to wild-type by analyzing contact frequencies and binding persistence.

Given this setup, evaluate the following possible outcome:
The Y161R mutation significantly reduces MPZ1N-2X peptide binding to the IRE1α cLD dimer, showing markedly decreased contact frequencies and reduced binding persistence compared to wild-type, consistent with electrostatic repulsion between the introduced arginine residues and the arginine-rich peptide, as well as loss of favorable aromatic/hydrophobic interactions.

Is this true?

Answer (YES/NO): NO